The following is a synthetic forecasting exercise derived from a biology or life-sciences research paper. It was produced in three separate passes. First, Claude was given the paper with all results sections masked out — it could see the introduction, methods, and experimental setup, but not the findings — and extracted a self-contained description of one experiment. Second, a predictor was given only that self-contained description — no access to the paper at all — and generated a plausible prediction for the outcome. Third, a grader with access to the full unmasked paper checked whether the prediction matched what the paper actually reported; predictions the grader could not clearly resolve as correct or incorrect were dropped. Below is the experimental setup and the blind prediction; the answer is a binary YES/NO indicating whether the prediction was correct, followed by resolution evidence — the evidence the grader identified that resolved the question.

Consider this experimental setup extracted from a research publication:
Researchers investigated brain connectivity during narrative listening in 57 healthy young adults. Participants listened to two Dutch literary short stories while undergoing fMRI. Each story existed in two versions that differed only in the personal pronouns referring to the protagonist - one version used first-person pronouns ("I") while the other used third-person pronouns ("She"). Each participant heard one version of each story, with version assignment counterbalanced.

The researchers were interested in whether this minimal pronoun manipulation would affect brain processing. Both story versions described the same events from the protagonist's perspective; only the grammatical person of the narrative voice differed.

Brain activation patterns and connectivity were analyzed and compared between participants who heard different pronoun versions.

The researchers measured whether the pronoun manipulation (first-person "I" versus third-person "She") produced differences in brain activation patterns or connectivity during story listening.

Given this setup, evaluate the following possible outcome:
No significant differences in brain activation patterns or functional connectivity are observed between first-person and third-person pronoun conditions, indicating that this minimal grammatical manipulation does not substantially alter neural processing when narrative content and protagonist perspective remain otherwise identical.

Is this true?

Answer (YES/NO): YES